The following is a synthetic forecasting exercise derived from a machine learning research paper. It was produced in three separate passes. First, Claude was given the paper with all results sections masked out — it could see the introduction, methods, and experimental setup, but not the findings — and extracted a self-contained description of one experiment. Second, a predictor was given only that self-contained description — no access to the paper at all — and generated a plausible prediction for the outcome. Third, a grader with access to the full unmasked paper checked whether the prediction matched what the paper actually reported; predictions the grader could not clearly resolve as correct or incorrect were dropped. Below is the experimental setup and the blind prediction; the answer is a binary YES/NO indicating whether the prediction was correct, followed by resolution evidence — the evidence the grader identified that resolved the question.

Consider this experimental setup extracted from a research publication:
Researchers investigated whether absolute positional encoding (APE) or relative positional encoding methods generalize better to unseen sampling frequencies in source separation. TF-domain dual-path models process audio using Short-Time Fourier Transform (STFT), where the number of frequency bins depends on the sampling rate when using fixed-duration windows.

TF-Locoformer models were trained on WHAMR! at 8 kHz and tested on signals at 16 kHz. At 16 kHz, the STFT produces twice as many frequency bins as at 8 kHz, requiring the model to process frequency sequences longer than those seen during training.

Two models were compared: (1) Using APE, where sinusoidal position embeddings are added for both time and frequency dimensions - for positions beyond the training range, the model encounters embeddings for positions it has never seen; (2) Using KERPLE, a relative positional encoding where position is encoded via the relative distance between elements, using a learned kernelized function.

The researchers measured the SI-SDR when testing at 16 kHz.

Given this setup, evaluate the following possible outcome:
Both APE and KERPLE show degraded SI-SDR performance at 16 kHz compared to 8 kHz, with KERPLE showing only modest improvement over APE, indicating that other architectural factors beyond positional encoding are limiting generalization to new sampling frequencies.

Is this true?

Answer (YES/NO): NO